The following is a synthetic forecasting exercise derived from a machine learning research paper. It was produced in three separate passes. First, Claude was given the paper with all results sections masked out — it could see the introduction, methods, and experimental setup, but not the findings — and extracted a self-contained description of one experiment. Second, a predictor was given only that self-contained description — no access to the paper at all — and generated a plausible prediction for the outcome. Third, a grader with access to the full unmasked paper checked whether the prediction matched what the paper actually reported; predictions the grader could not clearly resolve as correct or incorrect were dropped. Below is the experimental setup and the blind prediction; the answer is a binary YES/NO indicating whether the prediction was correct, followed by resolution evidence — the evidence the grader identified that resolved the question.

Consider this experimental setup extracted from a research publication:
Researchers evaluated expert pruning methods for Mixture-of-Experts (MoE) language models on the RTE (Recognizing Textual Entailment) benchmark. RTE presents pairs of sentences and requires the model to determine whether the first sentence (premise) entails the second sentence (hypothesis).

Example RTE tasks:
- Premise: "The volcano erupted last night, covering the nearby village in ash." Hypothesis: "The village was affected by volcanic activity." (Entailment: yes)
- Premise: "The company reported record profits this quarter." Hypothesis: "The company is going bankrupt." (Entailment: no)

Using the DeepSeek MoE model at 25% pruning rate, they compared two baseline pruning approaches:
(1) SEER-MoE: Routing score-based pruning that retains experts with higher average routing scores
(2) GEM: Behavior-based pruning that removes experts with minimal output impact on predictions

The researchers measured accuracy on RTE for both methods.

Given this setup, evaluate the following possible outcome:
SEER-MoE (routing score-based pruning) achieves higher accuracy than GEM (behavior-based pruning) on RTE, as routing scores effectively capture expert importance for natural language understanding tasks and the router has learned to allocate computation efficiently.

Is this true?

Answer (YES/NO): YES